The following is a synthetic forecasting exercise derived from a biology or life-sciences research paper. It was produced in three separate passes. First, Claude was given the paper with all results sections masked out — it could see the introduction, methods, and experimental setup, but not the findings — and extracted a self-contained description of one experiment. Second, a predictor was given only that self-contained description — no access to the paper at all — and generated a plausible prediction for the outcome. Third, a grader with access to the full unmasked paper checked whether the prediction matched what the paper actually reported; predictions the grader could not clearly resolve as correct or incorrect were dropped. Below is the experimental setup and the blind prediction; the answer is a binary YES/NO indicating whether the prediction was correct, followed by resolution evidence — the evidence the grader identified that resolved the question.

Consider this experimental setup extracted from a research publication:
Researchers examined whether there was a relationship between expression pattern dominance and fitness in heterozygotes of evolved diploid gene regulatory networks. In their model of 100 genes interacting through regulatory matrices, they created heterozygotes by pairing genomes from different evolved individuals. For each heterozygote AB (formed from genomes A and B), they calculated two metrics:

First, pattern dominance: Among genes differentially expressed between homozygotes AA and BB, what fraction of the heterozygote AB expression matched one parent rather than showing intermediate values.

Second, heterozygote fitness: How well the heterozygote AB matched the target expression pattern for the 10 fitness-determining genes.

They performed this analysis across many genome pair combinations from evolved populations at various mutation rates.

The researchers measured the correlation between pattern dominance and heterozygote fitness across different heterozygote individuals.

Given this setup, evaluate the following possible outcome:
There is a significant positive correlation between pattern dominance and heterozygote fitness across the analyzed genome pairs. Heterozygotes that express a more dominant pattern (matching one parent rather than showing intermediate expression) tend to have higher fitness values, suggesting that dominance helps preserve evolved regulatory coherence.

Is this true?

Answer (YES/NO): NO